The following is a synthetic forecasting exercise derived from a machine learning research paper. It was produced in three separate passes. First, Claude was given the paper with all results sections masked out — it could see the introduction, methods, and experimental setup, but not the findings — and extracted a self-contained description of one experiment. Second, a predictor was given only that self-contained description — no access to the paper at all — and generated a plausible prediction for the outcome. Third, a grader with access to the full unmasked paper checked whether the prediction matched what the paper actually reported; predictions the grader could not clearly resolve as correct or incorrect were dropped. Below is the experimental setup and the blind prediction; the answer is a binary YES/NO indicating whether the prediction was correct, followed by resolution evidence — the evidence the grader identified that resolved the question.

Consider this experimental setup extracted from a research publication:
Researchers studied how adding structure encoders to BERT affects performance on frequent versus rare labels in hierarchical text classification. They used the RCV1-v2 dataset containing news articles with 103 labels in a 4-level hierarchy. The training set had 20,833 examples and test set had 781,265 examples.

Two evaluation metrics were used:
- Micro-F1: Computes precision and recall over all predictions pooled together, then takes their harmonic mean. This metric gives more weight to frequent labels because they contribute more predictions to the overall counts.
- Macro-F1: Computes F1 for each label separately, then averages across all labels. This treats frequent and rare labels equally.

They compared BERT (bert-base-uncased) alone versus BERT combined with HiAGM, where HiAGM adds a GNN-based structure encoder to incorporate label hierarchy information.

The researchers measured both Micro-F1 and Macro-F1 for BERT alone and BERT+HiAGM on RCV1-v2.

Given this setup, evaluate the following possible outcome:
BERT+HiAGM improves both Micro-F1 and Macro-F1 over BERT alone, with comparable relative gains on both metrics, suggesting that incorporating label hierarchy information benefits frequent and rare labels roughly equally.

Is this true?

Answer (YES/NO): NO